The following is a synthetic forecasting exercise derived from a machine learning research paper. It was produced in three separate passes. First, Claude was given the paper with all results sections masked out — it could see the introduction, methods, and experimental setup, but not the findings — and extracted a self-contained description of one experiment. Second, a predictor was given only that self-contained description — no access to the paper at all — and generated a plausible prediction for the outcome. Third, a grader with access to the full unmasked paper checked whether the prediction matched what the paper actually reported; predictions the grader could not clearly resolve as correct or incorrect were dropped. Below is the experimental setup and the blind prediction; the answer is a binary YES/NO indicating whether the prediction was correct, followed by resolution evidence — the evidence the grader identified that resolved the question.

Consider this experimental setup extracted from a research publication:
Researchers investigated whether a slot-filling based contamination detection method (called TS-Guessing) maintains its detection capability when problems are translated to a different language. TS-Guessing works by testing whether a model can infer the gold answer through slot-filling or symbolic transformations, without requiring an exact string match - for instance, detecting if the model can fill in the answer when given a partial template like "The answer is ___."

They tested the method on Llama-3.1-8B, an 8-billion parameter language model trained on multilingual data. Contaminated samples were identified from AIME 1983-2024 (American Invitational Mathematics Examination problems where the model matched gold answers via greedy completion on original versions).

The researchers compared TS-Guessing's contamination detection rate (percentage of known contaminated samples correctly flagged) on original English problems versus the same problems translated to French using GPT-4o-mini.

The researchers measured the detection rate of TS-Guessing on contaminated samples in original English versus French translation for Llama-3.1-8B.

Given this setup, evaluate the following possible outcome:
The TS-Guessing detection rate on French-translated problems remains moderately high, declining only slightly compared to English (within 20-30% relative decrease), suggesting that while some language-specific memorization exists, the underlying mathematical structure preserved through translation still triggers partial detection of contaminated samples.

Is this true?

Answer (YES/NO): NO